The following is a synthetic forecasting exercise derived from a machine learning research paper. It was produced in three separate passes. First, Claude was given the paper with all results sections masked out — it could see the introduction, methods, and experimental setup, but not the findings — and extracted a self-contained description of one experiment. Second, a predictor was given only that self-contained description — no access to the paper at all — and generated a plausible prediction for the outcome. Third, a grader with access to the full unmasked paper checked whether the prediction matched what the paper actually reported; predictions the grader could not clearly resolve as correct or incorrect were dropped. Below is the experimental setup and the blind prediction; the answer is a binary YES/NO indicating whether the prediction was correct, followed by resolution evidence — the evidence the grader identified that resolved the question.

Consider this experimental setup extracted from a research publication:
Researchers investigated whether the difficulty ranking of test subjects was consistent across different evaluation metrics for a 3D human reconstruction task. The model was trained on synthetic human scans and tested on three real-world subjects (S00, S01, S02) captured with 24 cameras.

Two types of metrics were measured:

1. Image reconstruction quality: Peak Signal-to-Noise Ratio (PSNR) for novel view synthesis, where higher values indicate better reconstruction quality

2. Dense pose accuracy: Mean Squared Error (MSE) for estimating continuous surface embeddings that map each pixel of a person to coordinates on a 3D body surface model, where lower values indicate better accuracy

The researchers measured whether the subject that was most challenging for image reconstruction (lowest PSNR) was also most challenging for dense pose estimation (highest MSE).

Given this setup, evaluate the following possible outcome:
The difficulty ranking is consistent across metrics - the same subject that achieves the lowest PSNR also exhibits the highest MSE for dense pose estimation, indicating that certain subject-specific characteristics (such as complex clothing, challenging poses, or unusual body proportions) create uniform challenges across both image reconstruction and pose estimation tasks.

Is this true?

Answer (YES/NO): YES